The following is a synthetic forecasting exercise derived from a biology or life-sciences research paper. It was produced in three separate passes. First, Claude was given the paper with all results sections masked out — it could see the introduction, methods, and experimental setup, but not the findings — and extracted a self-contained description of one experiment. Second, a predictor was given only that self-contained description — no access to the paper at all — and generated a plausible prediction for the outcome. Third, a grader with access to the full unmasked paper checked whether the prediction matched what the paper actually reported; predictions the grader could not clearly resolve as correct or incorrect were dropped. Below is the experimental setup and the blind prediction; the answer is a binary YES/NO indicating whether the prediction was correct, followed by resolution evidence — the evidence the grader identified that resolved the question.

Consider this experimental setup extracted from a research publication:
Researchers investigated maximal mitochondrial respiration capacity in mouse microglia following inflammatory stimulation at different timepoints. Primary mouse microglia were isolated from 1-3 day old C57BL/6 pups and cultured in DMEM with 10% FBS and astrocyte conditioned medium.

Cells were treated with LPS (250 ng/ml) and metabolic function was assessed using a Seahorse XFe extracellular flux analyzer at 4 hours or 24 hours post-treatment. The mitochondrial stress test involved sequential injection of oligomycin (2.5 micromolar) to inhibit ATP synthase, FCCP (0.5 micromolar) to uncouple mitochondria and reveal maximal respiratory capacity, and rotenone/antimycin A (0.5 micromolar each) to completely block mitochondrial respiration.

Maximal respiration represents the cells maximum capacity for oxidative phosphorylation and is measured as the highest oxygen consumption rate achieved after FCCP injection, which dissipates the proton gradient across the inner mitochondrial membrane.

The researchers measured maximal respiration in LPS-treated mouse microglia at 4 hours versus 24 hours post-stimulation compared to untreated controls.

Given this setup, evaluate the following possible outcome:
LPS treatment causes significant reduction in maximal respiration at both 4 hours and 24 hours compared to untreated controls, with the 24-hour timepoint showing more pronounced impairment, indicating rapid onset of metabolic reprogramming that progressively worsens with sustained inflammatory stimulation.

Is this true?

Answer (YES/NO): NO